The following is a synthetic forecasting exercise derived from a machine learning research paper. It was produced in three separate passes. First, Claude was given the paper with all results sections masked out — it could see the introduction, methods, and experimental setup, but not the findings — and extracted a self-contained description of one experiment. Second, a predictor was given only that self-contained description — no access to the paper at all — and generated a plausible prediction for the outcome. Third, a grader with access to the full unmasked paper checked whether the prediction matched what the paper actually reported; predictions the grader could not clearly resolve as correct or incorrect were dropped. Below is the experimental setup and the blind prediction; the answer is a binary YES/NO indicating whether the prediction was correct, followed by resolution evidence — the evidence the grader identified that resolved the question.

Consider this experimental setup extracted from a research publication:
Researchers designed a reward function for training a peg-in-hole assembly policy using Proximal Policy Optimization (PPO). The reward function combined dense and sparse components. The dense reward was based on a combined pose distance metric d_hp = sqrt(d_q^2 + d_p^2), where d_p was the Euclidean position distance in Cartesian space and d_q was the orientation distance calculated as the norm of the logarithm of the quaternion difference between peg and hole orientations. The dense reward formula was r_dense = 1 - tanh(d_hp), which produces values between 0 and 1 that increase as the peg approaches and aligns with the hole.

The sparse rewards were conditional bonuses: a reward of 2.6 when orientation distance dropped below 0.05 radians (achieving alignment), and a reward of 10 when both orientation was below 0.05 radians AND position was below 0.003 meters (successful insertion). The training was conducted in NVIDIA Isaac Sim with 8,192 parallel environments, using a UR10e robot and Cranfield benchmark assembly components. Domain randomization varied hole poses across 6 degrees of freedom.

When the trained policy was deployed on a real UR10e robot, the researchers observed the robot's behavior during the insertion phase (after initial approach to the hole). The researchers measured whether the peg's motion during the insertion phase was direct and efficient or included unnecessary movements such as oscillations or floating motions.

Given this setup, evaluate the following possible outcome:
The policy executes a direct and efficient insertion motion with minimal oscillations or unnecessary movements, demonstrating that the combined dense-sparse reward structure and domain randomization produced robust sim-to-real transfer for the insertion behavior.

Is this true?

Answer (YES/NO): NO